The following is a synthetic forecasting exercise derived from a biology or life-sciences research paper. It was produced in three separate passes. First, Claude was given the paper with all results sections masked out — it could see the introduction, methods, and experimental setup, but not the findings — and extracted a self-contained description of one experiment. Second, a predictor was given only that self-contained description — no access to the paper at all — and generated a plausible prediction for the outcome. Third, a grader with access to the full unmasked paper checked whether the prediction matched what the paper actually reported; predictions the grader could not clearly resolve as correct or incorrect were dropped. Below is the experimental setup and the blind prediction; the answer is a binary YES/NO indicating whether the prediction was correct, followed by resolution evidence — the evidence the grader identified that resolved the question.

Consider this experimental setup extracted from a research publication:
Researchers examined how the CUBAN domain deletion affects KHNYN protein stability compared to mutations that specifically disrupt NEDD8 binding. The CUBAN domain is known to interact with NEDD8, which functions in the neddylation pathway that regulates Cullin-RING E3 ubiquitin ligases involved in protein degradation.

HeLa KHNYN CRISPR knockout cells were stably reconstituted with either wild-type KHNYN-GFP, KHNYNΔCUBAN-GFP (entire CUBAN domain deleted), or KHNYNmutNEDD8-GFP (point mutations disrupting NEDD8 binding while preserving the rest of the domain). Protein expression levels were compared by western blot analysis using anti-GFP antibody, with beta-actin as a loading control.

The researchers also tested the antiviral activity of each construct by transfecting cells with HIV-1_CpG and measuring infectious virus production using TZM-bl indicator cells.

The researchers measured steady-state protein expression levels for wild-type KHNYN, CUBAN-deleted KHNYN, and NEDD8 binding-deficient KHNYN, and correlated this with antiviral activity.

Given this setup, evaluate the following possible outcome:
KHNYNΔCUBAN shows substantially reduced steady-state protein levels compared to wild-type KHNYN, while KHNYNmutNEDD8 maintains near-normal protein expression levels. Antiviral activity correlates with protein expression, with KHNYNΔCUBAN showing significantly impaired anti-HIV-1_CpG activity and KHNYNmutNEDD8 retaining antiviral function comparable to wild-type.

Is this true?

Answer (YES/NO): NO